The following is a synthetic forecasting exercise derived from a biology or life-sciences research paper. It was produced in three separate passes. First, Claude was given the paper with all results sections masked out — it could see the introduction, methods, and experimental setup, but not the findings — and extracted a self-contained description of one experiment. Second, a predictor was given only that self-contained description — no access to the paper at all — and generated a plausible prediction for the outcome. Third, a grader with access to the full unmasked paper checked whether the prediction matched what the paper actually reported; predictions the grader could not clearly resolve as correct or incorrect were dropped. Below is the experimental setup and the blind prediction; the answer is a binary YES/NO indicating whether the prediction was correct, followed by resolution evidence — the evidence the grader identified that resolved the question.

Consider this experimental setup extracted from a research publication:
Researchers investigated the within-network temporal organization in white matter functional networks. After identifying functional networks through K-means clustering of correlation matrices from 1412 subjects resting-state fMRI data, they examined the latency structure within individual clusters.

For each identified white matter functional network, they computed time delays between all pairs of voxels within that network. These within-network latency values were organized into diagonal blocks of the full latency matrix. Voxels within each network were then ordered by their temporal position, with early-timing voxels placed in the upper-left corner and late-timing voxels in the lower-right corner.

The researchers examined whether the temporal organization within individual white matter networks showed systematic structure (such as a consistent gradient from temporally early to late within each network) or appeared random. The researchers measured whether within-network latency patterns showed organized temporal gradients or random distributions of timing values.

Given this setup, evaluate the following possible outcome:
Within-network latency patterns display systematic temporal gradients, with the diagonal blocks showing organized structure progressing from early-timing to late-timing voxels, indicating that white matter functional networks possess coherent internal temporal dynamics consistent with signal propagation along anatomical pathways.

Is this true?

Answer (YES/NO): YES